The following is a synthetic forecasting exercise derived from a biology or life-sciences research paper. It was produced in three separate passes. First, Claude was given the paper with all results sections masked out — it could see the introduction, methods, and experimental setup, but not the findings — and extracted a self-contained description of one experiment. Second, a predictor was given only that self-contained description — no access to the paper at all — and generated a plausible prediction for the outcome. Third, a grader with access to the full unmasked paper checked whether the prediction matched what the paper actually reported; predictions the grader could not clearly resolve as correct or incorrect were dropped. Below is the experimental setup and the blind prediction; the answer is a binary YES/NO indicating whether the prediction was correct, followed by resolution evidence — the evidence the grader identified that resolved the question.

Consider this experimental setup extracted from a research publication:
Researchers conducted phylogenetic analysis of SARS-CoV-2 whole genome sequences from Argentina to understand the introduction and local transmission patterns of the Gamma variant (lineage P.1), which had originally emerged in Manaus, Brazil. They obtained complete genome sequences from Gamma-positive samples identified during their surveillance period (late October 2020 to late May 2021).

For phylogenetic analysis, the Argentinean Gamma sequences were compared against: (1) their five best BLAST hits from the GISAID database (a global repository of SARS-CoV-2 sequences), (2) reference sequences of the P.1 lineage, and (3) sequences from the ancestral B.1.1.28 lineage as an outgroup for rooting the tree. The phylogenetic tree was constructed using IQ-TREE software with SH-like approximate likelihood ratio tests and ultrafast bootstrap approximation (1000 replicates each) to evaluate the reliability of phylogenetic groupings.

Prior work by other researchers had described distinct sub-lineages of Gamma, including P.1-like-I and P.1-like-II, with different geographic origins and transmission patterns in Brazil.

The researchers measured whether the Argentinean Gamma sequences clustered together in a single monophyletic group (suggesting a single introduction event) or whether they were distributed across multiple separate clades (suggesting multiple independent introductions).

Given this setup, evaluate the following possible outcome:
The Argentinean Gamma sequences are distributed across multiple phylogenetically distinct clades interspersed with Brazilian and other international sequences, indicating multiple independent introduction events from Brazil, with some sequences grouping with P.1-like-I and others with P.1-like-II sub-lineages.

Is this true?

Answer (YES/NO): NO